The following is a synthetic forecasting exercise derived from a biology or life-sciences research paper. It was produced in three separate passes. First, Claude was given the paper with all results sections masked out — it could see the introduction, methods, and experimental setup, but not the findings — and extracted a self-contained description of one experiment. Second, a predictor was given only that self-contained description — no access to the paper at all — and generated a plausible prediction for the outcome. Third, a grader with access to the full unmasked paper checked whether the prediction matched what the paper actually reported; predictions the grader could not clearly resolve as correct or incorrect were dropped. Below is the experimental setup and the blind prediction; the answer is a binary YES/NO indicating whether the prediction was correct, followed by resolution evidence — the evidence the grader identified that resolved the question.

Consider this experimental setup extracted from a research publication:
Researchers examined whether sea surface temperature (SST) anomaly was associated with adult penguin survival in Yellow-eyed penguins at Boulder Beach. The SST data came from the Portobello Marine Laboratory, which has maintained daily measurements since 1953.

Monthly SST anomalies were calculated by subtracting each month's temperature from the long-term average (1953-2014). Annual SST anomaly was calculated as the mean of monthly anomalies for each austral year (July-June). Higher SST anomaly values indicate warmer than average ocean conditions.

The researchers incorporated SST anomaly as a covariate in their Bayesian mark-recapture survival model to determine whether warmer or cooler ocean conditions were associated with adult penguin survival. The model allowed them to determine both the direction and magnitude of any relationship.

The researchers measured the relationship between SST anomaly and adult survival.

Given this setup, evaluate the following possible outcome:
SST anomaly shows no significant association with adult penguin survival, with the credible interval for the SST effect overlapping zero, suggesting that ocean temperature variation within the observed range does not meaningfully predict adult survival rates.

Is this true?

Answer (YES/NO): NO